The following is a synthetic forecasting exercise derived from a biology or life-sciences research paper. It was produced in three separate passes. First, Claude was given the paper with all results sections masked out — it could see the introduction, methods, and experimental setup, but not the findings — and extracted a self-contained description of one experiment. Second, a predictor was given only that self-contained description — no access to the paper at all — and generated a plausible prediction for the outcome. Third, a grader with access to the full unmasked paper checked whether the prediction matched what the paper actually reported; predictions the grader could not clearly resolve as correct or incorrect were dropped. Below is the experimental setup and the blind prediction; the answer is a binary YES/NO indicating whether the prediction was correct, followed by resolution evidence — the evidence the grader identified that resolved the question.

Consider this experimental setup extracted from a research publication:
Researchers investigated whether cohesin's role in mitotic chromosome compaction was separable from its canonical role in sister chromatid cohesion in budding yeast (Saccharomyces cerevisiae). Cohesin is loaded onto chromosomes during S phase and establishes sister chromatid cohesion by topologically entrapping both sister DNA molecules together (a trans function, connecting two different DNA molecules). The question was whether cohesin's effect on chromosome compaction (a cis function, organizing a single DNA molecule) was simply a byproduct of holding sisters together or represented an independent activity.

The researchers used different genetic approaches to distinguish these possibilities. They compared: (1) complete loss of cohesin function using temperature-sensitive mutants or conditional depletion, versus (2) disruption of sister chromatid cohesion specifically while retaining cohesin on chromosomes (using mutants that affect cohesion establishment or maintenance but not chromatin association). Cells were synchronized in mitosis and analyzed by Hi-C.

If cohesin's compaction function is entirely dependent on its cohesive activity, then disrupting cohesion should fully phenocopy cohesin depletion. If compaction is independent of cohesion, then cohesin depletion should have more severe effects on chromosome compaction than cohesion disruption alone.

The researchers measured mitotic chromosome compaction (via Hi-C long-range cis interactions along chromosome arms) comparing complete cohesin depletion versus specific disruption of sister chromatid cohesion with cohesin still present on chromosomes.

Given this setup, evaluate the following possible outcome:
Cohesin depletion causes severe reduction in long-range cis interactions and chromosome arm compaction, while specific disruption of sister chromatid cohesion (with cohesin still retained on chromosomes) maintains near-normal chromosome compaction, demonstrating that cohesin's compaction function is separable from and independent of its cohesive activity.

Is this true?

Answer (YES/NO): YES